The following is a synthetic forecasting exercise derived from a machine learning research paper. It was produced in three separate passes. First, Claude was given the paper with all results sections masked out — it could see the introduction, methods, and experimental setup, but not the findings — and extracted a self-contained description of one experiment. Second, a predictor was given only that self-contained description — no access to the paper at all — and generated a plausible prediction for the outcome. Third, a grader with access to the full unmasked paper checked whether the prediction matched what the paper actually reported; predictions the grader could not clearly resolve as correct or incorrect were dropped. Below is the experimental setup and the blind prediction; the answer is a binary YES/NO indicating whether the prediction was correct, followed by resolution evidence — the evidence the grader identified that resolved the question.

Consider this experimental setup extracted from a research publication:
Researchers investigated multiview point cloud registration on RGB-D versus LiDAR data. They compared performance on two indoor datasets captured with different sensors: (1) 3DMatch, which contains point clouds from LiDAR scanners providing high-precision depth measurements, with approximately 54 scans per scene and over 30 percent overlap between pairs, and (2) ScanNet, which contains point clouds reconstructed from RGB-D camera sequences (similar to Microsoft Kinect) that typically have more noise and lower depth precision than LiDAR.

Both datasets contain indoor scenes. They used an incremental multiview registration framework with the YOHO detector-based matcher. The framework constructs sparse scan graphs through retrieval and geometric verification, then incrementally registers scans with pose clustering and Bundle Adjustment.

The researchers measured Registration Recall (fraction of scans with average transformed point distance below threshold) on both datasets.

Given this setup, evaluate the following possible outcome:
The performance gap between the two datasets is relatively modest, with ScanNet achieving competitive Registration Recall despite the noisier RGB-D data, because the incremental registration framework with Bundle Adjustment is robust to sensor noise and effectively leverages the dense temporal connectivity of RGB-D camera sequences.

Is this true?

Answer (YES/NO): NO